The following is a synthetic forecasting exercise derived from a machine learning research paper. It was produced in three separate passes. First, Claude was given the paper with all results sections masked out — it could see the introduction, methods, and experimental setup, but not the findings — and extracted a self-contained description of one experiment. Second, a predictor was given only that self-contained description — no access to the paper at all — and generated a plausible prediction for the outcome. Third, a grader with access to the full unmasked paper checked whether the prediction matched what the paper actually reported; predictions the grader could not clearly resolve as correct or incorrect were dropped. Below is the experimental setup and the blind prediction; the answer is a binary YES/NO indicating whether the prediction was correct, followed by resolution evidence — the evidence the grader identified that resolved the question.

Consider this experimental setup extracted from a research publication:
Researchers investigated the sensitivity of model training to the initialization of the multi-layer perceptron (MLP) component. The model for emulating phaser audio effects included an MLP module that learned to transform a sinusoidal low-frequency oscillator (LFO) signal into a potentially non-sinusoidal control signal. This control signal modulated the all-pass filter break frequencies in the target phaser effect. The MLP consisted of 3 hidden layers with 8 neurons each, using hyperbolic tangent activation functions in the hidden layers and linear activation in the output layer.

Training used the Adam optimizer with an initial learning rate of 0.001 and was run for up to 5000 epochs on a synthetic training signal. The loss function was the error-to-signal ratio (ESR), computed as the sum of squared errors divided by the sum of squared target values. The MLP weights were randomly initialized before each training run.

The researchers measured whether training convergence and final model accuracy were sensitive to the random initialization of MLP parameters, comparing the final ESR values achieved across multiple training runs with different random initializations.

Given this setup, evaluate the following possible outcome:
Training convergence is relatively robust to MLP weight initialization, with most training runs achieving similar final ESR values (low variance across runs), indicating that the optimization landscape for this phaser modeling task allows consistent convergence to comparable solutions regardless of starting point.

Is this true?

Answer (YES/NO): NO